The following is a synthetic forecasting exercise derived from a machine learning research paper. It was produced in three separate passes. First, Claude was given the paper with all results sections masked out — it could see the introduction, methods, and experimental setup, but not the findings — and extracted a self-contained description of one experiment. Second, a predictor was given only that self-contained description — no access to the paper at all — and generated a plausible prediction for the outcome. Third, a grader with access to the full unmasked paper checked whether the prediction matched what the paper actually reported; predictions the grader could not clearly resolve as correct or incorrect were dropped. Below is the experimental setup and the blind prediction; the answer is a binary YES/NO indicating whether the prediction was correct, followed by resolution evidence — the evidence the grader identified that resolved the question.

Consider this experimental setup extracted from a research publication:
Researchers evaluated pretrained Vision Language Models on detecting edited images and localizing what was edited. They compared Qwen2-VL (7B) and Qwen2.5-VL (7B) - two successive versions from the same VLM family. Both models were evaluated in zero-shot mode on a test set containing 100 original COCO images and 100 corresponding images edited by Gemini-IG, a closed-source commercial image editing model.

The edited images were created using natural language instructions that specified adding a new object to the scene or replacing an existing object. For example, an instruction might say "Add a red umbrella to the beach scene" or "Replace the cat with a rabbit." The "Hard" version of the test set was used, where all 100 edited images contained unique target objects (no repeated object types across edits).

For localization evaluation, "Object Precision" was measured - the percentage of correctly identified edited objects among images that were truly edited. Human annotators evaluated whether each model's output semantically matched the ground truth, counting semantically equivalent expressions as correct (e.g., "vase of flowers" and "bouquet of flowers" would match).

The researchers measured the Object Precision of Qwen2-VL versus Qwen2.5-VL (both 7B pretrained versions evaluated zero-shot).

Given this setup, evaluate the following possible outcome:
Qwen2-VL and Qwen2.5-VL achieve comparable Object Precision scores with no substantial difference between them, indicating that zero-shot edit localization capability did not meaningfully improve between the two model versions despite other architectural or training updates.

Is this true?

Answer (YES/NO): NO